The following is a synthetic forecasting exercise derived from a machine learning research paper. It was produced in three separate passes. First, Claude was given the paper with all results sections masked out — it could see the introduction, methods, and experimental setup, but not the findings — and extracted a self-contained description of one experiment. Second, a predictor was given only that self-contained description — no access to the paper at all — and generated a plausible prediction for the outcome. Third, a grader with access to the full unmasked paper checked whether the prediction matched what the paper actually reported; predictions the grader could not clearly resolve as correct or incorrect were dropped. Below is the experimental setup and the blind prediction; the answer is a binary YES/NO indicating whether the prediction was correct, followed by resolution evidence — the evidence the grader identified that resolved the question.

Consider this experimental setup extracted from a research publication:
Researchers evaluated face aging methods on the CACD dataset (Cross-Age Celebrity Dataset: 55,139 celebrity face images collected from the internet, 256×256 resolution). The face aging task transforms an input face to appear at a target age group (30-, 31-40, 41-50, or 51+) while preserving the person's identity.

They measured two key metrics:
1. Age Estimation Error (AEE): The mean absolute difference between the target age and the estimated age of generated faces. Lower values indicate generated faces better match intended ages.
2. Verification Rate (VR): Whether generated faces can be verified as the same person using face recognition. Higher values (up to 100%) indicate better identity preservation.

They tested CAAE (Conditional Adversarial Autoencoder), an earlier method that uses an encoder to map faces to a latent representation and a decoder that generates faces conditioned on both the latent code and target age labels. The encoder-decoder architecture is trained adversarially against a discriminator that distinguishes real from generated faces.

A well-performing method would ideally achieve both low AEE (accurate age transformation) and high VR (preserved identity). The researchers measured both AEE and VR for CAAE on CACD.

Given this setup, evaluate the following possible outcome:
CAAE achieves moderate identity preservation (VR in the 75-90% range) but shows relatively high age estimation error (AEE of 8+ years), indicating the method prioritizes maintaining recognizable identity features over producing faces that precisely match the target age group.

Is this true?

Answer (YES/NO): NO